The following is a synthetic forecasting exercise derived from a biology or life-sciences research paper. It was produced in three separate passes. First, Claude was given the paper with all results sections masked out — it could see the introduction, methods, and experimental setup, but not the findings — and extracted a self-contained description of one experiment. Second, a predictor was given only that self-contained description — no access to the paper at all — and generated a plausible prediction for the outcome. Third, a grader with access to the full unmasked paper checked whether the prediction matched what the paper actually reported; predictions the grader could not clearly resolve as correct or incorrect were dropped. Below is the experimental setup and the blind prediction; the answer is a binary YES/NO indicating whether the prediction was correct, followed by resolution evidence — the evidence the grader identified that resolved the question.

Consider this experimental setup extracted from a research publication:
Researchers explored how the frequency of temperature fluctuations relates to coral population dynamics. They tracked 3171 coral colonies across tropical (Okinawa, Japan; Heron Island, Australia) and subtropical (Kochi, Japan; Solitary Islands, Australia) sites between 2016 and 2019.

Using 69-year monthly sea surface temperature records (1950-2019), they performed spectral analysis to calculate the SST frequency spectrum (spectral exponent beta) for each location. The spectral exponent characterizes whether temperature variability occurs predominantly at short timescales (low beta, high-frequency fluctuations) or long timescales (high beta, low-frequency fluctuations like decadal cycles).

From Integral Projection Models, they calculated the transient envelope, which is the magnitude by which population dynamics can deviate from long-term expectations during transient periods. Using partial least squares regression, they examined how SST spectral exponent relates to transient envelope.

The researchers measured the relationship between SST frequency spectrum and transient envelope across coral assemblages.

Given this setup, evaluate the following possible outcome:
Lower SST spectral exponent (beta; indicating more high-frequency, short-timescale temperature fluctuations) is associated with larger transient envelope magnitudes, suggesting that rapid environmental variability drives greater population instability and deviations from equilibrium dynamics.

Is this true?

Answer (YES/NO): NO